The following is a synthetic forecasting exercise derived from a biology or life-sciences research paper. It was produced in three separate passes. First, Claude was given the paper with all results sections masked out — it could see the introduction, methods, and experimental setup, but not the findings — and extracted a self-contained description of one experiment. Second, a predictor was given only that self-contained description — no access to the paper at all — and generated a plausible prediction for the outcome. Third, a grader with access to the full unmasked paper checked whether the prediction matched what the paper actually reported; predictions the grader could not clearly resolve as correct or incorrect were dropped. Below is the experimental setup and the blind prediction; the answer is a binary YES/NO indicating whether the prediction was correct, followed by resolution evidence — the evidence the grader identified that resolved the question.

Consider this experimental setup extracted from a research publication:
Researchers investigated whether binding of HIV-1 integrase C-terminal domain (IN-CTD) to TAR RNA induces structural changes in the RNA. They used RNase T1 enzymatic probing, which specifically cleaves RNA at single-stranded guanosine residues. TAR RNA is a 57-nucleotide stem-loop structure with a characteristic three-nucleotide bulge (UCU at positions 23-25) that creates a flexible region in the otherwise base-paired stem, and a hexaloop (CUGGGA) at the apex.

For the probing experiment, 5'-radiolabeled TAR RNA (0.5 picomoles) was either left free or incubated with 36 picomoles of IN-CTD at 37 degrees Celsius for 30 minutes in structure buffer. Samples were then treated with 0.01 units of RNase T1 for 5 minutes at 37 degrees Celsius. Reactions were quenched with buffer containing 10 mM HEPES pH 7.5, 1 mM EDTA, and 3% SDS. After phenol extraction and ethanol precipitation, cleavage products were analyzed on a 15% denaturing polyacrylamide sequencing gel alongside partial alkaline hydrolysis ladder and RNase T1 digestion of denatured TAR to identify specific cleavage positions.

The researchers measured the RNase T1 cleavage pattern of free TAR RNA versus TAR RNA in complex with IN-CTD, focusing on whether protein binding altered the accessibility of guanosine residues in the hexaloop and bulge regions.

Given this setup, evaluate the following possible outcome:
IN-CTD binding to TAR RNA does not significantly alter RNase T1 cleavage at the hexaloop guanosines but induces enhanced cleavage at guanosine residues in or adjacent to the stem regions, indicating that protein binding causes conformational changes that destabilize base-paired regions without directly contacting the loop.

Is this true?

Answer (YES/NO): NO